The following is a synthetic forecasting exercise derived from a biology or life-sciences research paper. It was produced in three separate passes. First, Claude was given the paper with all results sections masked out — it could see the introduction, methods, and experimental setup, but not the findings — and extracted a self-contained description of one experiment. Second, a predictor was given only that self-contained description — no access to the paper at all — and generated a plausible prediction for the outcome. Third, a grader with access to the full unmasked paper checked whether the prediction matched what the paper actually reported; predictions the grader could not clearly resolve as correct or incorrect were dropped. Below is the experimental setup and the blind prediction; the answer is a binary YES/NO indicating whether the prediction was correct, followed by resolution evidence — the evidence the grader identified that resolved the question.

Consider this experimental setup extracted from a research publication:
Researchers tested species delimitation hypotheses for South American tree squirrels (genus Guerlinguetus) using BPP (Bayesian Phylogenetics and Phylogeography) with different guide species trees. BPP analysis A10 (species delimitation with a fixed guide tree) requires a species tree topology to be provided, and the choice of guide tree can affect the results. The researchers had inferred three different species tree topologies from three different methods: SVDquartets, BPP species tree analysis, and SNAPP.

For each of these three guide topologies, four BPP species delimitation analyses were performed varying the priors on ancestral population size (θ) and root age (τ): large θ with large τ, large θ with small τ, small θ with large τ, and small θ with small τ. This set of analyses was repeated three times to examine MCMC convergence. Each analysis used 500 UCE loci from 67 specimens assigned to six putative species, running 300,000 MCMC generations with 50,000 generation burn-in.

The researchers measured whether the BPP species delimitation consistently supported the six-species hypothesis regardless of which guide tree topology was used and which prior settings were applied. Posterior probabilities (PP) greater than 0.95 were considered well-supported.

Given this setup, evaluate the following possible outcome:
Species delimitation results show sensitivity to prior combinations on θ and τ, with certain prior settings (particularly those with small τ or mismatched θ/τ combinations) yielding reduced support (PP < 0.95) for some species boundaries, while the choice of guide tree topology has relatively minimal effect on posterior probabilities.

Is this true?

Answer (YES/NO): NO